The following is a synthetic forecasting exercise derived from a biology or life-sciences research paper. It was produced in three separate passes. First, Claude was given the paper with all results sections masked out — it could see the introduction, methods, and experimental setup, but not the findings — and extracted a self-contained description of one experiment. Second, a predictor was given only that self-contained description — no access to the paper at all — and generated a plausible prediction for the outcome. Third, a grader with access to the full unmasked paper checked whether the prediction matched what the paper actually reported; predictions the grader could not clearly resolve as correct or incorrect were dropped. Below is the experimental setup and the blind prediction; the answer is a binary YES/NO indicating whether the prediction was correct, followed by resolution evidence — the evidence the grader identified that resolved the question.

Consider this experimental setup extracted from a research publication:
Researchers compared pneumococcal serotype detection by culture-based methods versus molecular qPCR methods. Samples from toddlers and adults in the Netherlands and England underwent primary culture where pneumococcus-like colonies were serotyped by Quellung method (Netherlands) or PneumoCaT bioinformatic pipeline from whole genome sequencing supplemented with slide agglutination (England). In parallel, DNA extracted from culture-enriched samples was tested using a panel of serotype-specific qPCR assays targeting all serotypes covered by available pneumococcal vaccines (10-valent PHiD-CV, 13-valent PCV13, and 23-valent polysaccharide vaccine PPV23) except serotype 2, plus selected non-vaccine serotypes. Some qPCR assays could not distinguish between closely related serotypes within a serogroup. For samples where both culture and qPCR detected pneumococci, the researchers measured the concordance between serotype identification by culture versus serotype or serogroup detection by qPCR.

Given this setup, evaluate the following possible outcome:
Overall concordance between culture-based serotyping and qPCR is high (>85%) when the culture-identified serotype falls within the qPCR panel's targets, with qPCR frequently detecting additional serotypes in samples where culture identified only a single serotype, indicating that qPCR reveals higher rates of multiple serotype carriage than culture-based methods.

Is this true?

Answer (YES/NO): YES